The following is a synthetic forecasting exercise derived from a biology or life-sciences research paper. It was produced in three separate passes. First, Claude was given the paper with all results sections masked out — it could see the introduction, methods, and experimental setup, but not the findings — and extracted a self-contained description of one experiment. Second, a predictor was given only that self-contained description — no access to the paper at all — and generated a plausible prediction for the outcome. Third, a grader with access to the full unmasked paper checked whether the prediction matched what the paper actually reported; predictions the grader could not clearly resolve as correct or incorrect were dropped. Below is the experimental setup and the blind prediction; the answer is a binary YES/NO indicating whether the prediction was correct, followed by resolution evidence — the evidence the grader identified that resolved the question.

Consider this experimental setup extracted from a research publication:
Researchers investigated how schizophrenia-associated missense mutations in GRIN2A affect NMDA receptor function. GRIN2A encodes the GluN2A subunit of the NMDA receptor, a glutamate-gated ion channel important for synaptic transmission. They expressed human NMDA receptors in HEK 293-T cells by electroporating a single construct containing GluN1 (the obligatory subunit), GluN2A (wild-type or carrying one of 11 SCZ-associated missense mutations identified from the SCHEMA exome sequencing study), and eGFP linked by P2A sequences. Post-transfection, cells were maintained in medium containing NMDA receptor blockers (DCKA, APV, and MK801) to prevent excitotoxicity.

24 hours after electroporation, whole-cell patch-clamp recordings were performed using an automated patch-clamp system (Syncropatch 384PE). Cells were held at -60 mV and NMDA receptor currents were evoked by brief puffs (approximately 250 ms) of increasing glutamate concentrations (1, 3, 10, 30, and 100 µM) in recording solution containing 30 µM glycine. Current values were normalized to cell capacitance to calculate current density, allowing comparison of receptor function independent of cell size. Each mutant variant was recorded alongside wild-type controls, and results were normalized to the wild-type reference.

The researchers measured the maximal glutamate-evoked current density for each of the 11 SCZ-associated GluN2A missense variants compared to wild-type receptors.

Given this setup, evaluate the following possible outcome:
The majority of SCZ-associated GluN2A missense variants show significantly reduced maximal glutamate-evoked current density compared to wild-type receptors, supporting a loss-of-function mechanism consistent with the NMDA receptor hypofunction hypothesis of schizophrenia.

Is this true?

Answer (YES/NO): NO